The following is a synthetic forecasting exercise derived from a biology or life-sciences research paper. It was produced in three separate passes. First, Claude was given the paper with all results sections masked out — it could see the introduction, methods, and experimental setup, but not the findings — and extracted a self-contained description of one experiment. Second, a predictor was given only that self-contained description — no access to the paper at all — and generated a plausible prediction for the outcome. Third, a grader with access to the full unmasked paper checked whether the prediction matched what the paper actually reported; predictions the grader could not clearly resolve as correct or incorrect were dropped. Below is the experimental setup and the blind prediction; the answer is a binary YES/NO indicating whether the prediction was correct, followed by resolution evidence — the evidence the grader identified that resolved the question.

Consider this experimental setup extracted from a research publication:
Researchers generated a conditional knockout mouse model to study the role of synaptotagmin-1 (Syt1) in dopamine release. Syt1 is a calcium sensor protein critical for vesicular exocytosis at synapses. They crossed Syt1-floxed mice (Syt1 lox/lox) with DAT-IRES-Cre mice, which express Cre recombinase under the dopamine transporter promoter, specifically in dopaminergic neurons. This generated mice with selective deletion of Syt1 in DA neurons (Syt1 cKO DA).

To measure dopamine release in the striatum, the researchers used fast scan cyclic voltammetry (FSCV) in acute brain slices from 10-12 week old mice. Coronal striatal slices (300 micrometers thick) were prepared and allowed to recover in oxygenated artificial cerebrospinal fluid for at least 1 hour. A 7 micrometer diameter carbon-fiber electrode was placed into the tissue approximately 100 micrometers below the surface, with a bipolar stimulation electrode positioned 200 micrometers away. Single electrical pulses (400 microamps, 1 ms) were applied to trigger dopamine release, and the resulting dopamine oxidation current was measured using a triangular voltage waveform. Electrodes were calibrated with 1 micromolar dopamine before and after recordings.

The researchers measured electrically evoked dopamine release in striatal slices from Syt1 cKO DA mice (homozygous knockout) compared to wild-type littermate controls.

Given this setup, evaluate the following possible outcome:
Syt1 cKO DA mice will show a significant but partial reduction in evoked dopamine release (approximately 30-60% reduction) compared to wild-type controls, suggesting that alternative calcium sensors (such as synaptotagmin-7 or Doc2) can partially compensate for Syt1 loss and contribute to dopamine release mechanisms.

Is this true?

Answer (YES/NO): NO